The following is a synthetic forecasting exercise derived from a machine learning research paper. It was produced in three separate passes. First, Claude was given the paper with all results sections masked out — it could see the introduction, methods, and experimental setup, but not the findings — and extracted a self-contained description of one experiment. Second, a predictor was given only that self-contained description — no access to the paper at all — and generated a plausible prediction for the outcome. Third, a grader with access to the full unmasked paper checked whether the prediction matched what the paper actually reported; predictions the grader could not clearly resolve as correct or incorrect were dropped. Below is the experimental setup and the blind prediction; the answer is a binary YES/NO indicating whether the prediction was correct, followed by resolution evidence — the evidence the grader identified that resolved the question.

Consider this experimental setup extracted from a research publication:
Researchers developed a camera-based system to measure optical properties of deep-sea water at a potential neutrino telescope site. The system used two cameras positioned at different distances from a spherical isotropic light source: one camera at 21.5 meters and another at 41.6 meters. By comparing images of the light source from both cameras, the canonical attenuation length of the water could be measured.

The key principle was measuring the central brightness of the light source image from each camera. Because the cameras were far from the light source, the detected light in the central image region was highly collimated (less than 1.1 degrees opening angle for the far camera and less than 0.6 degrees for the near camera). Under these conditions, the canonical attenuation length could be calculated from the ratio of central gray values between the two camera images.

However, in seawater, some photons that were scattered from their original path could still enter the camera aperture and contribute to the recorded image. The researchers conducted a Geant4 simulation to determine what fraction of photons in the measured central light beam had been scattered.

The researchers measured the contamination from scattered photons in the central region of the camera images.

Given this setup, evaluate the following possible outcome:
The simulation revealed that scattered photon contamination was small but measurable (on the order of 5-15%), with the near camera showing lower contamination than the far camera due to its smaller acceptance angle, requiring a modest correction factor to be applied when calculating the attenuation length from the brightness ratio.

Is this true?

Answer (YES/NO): NO